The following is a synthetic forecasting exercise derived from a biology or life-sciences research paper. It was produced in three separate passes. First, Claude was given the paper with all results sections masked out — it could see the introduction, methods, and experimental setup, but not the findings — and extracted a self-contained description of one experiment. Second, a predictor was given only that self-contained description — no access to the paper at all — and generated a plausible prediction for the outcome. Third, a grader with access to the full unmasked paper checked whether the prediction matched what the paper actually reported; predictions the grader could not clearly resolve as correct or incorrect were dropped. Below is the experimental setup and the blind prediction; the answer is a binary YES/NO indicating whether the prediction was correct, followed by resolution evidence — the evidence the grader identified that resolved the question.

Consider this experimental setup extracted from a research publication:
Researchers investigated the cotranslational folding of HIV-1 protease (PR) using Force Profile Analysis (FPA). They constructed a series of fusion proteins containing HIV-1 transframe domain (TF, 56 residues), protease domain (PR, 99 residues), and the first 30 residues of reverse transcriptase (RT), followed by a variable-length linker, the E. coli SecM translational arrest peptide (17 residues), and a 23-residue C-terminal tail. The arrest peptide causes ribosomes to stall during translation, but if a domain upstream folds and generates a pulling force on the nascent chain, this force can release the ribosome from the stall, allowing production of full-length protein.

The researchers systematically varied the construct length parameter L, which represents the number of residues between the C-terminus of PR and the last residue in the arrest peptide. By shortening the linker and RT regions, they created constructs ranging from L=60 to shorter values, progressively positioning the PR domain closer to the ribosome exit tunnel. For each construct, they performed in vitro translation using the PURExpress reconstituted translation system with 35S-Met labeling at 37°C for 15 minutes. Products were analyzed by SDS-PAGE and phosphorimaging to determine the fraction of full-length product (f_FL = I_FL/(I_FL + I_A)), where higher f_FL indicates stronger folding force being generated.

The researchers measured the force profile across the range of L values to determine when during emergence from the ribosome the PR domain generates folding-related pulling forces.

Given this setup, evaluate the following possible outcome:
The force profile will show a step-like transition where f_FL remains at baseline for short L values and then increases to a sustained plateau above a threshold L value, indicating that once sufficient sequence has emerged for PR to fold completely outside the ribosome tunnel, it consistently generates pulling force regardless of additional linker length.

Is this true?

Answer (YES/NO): NO